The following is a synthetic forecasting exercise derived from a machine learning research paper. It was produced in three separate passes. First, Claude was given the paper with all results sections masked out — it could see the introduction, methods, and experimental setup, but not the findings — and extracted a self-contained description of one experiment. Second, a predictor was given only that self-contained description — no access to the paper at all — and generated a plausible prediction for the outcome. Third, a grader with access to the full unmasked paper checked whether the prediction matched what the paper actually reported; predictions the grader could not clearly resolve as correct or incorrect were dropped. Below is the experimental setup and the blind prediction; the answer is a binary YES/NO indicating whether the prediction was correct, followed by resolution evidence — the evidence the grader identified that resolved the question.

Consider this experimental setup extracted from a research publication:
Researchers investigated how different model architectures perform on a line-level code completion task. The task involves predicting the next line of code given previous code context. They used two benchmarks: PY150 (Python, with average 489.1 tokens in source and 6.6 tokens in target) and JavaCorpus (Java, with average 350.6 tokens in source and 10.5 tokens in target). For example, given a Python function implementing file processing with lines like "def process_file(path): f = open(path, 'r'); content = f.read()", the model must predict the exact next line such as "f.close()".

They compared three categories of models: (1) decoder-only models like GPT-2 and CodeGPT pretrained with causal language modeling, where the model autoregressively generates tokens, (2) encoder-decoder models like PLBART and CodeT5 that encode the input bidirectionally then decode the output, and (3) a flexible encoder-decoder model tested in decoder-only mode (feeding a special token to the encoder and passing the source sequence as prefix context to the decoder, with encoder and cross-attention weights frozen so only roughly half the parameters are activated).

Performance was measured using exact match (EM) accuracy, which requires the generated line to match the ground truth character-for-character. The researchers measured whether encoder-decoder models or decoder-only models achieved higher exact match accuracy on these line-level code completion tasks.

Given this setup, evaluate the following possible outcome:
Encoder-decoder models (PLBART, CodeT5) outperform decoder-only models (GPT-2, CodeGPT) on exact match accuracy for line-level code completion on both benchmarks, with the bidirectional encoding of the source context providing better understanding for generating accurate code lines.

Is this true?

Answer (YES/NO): NO